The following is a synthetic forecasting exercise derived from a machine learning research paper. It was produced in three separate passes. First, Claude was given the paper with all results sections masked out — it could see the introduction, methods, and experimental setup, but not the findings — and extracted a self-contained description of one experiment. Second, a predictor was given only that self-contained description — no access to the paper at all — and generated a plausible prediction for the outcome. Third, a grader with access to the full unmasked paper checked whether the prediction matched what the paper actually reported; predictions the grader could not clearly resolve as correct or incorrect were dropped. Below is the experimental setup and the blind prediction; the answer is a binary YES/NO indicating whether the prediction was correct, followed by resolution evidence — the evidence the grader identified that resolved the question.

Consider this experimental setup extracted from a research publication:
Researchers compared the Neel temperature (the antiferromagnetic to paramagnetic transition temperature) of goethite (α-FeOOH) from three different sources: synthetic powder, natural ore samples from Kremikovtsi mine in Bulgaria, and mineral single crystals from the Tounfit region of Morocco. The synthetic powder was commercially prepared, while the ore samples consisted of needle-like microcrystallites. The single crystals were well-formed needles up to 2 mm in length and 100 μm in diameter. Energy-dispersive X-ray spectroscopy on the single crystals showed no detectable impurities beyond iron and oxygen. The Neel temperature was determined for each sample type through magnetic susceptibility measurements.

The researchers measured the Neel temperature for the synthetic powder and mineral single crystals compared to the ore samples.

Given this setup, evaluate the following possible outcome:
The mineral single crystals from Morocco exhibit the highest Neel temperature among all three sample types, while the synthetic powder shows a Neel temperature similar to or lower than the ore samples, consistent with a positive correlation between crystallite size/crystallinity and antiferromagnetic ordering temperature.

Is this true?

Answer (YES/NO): NO